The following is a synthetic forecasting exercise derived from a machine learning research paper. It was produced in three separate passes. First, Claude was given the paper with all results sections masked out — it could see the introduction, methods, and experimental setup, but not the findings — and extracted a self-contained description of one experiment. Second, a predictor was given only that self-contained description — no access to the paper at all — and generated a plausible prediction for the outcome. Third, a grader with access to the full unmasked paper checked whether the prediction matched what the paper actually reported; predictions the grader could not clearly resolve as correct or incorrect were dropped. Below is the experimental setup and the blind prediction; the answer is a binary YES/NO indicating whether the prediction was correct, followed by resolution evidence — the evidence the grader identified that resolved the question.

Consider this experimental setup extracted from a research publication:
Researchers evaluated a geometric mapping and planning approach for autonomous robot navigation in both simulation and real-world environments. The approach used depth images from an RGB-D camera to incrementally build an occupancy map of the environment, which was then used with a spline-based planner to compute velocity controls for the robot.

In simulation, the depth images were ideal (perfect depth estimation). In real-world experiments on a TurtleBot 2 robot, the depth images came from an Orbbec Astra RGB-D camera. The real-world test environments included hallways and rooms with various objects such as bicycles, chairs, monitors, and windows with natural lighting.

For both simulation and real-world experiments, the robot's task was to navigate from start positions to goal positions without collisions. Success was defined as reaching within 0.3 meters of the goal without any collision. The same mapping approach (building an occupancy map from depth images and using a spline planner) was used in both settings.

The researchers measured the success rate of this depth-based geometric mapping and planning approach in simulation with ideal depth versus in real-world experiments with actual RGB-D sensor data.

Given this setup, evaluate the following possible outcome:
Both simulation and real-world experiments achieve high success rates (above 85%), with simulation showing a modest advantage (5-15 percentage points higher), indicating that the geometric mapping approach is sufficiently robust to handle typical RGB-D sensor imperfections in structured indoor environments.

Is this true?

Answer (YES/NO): NO